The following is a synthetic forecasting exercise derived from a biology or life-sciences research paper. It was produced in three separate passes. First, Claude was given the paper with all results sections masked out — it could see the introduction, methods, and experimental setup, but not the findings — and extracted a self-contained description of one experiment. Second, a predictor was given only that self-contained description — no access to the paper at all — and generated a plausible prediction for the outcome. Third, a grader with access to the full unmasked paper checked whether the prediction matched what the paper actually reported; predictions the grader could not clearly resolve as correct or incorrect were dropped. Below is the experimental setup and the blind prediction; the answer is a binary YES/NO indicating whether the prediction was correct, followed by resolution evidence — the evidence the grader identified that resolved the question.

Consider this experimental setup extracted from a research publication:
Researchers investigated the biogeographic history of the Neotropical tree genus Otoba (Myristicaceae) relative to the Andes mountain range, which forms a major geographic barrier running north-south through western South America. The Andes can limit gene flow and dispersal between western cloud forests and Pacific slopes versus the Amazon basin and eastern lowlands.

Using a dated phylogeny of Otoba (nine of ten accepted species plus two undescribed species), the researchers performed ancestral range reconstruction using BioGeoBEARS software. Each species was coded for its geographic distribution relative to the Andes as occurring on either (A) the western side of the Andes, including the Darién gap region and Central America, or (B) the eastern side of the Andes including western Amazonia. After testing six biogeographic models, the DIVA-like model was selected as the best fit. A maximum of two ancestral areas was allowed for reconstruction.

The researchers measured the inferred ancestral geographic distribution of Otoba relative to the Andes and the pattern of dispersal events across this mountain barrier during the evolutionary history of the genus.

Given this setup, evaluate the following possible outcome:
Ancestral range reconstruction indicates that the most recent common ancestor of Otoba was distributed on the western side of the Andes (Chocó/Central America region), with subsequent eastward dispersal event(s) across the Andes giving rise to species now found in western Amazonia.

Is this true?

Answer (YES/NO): YES